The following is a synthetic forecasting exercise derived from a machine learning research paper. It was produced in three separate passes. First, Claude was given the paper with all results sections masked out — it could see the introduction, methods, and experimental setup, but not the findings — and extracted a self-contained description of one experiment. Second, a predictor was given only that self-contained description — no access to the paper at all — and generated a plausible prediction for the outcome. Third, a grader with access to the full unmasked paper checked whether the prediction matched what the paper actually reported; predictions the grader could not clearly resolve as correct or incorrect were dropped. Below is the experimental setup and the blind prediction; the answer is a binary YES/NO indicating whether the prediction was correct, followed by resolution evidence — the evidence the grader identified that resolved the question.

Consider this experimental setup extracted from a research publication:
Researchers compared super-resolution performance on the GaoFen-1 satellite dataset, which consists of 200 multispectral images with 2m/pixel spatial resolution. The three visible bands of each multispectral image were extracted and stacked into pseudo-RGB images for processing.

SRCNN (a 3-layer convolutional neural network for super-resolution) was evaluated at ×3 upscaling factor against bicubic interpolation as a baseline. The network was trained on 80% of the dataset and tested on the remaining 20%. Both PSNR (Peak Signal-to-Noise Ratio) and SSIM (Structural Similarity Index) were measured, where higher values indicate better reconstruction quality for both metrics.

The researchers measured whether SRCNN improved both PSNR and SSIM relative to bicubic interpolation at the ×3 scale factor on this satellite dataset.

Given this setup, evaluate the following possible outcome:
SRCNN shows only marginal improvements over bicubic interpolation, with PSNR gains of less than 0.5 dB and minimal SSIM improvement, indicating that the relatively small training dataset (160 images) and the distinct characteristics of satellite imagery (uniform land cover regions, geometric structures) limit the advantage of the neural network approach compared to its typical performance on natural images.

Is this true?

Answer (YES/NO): NO